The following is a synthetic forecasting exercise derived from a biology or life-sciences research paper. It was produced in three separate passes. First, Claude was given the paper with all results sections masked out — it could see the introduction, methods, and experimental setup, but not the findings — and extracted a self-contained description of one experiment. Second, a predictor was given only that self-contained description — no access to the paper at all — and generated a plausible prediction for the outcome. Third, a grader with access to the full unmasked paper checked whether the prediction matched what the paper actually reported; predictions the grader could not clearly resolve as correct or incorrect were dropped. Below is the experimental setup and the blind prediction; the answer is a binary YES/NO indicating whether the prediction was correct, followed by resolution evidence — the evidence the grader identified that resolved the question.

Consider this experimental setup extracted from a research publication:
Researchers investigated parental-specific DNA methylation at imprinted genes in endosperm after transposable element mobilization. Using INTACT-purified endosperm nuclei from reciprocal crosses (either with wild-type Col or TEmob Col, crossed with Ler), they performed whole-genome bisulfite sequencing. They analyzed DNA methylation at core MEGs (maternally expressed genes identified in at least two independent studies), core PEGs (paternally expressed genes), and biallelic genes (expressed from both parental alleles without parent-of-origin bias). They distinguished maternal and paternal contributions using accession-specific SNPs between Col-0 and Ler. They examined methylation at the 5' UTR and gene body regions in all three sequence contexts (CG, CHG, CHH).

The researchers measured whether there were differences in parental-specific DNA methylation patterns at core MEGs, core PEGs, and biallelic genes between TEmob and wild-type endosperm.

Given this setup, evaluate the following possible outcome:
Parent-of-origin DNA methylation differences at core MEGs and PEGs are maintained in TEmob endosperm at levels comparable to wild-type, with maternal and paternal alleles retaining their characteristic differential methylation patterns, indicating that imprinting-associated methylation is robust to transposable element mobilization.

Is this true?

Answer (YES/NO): NO